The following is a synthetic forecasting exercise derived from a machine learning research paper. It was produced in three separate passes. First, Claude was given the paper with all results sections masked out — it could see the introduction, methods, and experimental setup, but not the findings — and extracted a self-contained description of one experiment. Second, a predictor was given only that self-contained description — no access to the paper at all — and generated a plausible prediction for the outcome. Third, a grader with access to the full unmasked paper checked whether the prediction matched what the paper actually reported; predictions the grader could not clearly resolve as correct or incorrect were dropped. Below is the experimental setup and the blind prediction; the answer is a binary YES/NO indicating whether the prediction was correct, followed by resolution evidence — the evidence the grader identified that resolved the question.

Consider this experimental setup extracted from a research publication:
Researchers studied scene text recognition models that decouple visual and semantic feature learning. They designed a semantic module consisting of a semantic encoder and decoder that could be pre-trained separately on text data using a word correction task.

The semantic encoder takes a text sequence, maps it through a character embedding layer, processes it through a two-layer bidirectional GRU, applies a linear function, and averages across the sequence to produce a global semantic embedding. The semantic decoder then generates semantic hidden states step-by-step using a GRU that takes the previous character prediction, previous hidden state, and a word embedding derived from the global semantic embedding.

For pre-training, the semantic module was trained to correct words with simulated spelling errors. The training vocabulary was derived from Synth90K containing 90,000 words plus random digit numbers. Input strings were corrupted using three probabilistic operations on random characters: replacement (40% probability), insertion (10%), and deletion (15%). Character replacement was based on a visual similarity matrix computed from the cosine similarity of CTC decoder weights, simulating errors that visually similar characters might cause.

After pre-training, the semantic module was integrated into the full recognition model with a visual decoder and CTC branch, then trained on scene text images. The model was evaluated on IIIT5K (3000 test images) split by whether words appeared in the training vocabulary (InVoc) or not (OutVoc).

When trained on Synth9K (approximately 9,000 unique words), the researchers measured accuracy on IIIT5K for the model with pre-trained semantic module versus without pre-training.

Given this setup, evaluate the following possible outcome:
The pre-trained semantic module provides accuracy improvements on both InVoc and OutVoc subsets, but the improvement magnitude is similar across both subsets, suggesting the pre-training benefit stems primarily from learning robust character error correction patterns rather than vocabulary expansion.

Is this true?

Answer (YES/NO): NO